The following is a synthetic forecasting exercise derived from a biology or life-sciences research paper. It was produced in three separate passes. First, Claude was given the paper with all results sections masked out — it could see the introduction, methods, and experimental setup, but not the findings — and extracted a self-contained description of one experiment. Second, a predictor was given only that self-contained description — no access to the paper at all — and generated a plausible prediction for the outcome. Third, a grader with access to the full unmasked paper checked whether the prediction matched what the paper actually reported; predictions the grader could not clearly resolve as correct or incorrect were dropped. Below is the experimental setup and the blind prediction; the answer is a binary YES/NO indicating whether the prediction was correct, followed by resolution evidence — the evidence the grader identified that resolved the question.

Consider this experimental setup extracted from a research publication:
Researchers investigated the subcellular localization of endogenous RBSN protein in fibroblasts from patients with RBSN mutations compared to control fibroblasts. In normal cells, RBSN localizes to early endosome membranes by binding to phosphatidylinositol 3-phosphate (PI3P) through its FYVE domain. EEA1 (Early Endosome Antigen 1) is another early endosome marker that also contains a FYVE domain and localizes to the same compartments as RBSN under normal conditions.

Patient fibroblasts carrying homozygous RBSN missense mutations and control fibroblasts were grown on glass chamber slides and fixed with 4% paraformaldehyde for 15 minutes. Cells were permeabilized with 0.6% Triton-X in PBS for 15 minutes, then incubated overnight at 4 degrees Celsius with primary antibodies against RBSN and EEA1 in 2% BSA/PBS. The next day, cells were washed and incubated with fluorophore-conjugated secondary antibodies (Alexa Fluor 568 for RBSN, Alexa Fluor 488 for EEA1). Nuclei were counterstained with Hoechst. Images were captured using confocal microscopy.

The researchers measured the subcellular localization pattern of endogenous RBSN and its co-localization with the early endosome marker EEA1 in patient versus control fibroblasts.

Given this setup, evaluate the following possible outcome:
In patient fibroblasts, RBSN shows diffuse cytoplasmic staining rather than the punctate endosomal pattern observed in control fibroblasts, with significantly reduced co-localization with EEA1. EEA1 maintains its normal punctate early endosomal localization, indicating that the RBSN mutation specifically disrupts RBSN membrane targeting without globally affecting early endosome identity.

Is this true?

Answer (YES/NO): YES